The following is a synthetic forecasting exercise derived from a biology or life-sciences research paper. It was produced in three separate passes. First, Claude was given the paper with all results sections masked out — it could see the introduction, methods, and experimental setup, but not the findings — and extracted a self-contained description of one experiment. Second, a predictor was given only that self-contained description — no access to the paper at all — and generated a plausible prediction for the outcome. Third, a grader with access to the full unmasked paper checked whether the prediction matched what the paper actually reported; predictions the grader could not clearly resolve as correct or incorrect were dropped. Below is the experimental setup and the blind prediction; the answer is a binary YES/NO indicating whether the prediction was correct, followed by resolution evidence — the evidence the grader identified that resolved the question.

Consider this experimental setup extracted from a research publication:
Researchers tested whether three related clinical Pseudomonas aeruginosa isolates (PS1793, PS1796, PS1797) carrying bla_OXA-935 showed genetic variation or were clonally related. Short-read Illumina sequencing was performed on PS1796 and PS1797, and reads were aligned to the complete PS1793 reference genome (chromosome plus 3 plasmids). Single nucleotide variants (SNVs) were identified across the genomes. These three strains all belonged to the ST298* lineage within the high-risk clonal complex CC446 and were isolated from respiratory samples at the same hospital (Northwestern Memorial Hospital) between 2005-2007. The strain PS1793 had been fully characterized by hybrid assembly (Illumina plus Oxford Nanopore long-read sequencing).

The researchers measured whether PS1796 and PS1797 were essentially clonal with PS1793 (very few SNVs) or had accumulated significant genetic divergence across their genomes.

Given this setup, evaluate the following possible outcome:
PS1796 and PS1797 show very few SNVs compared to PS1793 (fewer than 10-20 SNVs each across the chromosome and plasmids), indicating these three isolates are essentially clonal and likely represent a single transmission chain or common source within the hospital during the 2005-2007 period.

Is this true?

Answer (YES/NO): YES